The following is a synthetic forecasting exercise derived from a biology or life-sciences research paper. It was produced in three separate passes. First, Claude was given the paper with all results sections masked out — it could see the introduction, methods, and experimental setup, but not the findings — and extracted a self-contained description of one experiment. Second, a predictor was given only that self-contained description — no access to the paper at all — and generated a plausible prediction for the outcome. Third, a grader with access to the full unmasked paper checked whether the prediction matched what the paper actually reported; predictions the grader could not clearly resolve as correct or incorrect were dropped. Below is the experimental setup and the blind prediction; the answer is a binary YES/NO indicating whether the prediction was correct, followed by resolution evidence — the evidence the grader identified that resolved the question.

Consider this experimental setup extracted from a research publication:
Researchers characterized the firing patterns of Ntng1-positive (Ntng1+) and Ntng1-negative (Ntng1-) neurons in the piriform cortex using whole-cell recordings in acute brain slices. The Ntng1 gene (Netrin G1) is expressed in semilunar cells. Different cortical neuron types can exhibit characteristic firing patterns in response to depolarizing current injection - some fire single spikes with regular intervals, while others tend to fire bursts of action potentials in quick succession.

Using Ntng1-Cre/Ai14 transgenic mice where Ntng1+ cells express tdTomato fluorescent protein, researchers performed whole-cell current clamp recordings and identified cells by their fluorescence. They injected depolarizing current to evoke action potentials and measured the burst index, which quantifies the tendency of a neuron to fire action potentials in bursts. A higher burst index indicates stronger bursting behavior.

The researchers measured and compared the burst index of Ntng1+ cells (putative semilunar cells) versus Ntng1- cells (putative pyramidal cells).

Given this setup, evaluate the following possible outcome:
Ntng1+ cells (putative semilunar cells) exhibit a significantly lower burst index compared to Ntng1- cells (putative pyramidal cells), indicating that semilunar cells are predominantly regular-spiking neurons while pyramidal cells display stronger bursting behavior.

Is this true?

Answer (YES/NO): YES